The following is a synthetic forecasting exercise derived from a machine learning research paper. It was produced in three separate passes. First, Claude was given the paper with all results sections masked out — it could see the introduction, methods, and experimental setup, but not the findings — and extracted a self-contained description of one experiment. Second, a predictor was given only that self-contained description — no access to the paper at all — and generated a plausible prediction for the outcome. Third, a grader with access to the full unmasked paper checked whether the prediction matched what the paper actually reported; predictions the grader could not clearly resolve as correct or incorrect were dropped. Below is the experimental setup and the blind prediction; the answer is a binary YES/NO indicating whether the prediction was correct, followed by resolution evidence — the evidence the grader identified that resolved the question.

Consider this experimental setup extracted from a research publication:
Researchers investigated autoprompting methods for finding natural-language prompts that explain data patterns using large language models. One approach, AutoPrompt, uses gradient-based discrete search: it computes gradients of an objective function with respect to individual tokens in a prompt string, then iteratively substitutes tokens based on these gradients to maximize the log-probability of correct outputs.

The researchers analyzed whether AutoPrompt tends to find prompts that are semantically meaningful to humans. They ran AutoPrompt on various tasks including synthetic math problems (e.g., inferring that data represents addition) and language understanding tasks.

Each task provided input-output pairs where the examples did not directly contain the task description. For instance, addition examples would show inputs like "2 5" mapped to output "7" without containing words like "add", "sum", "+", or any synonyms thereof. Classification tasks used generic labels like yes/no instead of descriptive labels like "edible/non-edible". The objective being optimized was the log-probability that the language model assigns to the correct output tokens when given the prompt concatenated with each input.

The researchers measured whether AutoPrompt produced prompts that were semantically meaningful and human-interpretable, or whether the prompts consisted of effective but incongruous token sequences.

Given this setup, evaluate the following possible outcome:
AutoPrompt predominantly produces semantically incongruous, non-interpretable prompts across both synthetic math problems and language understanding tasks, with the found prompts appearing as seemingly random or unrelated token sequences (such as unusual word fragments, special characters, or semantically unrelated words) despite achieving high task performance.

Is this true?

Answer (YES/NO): NO